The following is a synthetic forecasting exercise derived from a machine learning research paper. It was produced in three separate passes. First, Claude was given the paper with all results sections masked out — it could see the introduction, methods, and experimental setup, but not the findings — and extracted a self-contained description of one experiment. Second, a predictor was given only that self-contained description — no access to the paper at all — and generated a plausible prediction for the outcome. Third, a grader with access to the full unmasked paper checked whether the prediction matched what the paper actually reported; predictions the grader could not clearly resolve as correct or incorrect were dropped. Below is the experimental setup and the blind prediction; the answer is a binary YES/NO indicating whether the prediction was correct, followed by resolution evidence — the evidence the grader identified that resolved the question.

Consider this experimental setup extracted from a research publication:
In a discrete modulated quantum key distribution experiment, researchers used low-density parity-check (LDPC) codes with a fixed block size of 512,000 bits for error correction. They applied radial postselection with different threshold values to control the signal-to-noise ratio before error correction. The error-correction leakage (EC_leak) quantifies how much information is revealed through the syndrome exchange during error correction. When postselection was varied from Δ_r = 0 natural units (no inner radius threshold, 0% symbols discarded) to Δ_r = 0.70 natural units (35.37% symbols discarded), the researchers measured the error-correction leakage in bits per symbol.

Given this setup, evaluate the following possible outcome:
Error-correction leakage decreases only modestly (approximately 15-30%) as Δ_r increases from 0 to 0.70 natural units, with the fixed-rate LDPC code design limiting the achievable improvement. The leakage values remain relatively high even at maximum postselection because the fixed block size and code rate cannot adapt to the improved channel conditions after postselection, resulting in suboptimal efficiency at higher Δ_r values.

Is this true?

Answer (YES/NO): NO